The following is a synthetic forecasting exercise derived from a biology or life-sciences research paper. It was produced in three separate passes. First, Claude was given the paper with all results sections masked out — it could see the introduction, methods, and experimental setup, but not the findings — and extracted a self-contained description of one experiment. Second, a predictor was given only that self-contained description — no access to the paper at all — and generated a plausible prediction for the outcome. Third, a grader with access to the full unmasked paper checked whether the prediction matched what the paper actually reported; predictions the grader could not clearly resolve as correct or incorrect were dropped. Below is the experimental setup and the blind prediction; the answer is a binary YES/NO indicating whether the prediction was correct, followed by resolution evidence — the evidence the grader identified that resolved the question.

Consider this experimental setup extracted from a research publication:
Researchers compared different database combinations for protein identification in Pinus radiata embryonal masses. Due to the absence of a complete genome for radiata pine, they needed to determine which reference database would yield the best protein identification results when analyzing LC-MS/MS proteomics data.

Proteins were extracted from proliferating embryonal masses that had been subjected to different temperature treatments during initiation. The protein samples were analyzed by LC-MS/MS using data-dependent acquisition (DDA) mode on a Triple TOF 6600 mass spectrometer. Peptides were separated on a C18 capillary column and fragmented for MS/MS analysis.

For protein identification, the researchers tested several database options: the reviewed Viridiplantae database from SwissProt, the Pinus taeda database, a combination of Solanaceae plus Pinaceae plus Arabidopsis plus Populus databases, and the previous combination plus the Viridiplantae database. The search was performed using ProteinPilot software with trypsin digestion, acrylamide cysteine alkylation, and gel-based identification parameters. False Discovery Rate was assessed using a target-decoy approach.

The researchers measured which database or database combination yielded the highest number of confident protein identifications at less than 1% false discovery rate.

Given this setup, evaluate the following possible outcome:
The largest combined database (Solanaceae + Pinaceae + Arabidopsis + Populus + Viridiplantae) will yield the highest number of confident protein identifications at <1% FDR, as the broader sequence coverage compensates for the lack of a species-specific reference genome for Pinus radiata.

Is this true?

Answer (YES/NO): NO